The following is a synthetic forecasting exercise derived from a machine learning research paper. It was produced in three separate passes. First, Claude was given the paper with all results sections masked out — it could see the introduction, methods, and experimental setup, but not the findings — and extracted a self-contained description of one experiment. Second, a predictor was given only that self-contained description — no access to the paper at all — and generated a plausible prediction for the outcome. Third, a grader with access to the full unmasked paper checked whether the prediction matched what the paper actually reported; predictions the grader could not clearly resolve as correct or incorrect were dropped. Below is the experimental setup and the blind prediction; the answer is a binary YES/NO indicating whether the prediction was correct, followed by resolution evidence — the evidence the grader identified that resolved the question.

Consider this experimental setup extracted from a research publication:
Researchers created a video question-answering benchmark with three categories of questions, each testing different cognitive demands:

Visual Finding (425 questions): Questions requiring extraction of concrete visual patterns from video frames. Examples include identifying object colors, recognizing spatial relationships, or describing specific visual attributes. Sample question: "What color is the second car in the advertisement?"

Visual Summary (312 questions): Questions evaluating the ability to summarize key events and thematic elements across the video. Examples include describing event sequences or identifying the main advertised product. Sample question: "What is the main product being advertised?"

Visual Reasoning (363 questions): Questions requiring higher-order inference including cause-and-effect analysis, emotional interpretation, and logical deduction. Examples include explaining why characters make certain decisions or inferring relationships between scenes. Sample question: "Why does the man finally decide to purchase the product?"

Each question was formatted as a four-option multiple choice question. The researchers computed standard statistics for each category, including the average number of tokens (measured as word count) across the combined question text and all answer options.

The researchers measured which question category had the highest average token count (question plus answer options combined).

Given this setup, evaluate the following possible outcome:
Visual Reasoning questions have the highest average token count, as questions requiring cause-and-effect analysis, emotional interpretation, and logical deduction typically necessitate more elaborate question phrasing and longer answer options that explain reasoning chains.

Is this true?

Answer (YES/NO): YES